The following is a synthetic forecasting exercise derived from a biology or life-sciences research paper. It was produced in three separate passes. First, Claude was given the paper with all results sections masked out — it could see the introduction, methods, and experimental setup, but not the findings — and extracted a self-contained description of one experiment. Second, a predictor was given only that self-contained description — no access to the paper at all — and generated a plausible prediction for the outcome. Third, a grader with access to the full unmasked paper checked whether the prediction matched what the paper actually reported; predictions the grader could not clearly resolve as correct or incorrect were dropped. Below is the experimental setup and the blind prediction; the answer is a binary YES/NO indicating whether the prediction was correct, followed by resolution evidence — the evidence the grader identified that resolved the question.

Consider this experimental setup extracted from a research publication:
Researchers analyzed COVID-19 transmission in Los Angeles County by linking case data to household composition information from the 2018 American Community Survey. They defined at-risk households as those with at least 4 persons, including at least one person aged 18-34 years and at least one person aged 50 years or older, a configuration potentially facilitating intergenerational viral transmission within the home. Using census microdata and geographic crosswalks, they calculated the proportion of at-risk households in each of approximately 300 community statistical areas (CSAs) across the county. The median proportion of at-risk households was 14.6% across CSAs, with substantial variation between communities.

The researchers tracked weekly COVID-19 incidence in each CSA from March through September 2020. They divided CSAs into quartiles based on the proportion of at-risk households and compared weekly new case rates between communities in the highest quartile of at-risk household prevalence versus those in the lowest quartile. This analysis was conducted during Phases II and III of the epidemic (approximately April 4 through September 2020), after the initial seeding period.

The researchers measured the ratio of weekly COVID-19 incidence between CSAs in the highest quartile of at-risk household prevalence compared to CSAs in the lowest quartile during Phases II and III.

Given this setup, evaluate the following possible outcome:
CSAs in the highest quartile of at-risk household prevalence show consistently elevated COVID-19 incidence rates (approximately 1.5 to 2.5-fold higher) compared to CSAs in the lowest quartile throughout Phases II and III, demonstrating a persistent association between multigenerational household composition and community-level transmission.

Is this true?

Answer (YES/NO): NO